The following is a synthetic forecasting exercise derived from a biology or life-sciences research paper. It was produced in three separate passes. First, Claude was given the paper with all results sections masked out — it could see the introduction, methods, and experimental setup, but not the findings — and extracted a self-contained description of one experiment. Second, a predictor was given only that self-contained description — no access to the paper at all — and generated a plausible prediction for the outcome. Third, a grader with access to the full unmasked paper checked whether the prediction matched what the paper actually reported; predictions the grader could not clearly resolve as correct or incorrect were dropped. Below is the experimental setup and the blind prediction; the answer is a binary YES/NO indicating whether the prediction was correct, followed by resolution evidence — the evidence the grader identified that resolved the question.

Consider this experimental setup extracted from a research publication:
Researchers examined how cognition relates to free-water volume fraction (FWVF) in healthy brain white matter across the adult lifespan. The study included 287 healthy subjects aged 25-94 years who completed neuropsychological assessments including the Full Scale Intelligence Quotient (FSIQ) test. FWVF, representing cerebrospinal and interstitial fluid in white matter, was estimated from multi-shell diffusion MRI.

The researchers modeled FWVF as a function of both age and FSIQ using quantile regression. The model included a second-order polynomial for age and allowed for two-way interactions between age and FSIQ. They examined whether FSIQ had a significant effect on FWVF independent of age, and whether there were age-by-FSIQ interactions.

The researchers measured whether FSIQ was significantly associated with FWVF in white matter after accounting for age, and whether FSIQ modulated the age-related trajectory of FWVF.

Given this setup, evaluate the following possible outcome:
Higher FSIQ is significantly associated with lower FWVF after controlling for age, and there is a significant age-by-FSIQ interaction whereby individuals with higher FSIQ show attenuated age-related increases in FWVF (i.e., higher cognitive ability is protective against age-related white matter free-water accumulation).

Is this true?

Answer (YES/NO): NO